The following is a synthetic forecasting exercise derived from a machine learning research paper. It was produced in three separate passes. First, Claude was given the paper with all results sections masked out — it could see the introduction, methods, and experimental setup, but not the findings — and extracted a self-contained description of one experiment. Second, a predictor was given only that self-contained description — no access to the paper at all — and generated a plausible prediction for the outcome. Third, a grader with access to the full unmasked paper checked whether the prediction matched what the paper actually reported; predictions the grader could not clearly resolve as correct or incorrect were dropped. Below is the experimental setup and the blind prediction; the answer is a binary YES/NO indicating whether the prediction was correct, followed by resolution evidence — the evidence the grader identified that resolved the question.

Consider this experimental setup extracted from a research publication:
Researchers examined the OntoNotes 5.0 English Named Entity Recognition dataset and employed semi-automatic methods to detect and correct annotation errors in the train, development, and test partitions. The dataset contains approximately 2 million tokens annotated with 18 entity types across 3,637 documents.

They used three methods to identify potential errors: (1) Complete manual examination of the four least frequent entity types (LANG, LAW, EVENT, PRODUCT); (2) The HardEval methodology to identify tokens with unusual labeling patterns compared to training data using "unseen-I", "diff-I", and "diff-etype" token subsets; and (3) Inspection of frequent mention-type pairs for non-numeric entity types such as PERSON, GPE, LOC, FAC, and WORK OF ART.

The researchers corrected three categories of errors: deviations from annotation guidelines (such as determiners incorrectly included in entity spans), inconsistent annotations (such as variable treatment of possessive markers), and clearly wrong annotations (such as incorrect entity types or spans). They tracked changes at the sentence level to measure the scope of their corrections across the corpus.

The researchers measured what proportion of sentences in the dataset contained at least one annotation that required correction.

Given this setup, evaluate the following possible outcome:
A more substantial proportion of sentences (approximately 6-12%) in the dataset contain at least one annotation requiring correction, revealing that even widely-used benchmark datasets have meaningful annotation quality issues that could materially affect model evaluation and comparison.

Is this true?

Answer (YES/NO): YES